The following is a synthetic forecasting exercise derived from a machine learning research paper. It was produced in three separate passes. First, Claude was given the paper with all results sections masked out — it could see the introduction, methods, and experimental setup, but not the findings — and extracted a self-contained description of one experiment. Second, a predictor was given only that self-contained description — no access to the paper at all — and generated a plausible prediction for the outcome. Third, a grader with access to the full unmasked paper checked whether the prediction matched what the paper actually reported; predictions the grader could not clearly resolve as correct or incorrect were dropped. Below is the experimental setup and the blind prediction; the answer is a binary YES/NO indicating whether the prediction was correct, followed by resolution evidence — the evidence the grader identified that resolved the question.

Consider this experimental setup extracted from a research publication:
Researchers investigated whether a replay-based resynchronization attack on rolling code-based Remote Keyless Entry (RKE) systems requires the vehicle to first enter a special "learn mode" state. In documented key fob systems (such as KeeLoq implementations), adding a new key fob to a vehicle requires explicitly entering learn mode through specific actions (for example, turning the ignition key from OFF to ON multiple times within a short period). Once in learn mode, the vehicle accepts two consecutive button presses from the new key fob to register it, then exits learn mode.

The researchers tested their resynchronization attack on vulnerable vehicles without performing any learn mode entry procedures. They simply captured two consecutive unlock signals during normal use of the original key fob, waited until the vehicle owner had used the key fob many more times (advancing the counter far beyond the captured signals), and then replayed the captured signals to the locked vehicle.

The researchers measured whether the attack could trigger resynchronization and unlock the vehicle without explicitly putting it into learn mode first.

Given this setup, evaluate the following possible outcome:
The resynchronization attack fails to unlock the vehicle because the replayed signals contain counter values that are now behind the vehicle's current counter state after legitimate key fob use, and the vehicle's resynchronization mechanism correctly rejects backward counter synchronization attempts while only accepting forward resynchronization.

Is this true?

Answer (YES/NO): NO